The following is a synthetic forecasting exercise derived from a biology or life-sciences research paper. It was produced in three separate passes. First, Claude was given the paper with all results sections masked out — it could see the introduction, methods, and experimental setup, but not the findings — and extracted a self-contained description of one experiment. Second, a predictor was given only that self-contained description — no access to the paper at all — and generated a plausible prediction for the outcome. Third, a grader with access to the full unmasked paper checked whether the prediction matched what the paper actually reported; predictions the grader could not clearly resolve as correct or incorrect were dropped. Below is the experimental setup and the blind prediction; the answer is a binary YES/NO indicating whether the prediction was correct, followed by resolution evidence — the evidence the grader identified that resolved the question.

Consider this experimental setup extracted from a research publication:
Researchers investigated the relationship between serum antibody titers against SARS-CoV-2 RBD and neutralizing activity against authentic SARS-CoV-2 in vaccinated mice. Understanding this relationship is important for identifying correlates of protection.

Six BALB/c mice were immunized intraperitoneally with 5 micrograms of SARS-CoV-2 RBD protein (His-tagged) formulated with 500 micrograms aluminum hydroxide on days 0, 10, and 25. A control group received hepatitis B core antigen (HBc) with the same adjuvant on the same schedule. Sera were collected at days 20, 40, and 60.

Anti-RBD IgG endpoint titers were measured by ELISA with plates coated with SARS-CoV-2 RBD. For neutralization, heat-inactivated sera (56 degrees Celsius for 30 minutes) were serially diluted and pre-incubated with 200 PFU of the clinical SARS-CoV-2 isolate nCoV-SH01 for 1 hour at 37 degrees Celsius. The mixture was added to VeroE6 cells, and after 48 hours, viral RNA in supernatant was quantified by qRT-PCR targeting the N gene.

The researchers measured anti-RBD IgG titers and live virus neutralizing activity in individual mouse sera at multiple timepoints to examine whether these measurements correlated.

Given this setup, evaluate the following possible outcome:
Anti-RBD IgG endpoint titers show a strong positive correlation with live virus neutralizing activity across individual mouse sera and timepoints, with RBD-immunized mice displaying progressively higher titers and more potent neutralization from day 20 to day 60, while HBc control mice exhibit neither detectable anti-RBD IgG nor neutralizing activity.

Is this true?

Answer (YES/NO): NO